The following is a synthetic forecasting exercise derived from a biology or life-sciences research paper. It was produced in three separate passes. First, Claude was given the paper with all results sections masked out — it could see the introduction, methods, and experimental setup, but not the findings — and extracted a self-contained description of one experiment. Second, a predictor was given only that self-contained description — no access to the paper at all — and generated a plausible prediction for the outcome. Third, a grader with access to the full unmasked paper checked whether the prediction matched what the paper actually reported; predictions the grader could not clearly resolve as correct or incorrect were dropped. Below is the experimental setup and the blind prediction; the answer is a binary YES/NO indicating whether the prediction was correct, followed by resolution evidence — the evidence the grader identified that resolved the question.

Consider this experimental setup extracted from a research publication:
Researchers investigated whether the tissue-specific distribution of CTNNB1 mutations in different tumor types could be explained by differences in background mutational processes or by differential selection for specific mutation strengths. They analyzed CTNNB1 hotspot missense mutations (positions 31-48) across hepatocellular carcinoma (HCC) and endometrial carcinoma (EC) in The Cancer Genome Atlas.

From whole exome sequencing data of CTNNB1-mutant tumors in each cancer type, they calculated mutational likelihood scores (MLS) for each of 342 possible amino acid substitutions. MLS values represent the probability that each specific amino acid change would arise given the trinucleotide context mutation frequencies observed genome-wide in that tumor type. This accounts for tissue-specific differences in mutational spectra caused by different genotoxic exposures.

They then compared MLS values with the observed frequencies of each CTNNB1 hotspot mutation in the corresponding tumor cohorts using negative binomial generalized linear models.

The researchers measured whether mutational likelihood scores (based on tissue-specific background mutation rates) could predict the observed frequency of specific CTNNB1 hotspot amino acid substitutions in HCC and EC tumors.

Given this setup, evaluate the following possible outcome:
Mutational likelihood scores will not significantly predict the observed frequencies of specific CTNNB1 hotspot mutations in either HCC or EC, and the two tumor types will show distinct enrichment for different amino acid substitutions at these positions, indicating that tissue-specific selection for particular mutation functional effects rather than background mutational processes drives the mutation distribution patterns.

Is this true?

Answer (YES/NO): YES